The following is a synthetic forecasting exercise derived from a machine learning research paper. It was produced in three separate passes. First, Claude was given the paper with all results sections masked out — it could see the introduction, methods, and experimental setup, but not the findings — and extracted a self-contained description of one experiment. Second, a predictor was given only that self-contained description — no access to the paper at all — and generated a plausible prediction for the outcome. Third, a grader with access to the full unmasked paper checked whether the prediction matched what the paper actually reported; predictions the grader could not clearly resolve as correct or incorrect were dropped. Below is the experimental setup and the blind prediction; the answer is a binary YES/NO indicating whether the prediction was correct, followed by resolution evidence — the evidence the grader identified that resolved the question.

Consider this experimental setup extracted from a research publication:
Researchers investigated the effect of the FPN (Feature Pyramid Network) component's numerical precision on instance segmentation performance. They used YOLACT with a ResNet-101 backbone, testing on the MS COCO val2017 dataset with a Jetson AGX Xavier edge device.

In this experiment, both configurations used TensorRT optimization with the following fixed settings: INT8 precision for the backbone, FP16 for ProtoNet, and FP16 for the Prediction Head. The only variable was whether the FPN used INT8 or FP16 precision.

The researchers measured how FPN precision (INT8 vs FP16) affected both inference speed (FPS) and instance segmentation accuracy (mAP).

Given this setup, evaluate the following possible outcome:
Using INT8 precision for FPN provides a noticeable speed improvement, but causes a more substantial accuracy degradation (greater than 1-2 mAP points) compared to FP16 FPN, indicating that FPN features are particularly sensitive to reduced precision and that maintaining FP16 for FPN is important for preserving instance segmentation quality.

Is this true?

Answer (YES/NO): NO